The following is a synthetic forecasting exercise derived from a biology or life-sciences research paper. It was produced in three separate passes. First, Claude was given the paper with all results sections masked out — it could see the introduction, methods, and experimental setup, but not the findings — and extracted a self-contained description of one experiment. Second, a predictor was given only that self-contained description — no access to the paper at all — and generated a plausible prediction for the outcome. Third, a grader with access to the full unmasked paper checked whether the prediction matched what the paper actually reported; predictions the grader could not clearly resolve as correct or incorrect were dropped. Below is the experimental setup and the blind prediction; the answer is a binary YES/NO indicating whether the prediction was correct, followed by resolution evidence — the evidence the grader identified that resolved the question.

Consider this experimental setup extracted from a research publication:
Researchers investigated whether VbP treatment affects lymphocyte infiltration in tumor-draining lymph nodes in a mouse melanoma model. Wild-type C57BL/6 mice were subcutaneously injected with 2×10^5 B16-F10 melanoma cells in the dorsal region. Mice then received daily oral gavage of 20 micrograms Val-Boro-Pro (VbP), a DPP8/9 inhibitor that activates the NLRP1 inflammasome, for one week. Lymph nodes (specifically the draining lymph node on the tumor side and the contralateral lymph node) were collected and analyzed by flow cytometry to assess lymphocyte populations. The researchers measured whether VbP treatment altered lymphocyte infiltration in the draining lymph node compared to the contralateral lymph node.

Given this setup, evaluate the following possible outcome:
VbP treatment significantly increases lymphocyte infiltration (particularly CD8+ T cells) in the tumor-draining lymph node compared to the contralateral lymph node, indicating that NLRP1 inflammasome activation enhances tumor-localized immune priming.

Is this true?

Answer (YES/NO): NO